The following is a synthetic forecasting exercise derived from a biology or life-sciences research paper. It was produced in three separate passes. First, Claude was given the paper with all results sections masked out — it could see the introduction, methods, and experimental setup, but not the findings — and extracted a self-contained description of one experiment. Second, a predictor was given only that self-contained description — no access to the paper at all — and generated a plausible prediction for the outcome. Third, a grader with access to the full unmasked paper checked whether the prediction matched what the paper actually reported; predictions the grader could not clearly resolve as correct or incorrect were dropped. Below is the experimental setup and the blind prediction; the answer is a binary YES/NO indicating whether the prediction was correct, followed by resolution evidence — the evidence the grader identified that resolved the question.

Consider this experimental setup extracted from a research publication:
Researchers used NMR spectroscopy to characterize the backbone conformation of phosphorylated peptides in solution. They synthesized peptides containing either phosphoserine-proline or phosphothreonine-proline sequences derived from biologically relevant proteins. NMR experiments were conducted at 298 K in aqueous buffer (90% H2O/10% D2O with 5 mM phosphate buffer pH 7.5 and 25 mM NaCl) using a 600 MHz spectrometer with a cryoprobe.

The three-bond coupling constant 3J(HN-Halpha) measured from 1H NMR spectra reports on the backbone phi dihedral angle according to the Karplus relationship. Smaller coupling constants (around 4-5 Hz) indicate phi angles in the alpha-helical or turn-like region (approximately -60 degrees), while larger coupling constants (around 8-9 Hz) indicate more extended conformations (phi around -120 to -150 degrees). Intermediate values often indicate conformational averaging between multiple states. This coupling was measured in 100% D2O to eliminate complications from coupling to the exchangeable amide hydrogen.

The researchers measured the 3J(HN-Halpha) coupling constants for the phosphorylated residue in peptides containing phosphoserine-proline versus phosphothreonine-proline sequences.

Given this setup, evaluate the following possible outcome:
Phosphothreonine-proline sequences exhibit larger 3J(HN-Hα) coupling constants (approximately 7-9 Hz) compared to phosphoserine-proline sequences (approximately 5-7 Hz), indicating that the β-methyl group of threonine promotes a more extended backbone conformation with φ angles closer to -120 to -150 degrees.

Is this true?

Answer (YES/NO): NO